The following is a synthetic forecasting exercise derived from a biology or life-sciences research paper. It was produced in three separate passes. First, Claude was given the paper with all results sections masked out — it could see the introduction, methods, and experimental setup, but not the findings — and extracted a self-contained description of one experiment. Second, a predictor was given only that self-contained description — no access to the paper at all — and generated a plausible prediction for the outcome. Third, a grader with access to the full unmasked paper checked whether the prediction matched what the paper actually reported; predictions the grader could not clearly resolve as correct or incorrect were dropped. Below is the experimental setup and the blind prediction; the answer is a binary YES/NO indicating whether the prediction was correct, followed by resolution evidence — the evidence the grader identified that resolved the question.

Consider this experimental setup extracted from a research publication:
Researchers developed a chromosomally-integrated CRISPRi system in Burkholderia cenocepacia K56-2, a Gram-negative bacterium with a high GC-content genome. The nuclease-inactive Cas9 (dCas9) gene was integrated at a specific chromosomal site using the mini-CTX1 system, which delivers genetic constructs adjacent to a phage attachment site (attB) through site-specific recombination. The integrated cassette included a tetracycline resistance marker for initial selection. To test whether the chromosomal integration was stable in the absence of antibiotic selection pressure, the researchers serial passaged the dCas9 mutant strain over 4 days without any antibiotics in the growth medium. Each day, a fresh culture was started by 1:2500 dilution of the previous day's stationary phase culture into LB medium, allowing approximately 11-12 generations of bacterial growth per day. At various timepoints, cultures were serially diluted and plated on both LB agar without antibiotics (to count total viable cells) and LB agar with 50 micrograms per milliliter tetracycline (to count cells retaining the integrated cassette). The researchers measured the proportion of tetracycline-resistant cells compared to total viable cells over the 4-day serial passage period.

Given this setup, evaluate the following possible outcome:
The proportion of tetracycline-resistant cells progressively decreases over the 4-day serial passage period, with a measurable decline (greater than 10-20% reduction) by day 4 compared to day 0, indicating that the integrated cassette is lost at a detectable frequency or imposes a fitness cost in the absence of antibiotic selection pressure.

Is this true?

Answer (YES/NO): NO